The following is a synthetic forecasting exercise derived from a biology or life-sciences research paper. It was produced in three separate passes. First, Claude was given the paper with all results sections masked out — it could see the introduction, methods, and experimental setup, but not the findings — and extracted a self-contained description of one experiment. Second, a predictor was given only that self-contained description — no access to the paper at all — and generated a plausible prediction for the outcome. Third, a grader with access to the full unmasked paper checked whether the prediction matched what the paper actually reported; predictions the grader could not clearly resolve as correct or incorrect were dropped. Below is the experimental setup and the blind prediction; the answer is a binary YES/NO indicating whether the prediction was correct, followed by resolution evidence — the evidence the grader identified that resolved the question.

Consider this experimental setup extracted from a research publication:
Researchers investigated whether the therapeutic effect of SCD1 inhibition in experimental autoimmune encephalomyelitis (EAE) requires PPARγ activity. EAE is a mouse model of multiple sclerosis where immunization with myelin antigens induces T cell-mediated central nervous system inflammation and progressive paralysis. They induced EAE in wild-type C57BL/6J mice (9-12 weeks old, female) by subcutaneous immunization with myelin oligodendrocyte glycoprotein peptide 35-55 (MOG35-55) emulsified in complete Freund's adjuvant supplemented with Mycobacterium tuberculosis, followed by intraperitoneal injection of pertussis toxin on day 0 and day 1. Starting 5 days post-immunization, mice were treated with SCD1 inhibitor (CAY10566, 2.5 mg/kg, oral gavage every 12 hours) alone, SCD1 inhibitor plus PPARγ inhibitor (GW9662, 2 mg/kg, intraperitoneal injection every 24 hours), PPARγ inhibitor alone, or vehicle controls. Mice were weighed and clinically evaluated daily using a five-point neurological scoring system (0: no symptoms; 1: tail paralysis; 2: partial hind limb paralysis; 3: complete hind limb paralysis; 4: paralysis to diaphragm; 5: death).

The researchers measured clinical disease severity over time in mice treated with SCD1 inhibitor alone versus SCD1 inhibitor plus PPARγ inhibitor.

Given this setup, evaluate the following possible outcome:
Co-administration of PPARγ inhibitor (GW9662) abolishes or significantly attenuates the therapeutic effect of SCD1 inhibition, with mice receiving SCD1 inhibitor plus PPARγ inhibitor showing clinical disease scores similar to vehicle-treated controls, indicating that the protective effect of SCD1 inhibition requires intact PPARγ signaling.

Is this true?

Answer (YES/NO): NO